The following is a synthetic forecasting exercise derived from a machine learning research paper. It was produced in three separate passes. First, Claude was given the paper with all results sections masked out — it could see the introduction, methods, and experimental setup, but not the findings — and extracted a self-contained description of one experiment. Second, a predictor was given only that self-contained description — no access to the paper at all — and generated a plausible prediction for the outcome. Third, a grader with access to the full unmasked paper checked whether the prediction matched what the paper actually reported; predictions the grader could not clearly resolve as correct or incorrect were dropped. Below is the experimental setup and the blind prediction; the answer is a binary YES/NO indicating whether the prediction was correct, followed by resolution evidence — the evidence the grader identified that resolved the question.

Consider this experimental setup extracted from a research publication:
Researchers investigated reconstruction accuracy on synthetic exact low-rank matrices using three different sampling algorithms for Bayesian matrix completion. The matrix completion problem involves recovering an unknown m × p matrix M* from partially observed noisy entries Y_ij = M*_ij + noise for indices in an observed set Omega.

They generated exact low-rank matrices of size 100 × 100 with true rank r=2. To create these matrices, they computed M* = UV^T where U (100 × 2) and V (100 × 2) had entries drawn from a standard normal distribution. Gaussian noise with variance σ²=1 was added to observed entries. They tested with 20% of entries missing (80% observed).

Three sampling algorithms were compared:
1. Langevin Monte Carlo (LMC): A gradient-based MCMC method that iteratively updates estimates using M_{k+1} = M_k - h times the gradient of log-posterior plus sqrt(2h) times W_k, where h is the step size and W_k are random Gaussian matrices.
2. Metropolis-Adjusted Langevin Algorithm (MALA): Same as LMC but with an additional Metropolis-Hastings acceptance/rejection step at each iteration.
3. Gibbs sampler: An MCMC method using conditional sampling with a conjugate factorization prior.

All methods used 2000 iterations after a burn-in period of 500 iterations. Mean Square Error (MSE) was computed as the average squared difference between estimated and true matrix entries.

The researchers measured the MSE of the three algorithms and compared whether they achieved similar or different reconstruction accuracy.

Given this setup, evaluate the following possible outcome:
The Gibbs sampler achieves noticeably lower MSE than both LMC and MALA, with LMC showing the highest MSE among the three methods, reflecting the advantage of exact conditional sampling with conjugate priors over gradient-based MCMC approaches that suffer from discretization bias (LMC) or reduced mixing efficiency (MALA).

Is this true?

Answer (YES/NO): NO